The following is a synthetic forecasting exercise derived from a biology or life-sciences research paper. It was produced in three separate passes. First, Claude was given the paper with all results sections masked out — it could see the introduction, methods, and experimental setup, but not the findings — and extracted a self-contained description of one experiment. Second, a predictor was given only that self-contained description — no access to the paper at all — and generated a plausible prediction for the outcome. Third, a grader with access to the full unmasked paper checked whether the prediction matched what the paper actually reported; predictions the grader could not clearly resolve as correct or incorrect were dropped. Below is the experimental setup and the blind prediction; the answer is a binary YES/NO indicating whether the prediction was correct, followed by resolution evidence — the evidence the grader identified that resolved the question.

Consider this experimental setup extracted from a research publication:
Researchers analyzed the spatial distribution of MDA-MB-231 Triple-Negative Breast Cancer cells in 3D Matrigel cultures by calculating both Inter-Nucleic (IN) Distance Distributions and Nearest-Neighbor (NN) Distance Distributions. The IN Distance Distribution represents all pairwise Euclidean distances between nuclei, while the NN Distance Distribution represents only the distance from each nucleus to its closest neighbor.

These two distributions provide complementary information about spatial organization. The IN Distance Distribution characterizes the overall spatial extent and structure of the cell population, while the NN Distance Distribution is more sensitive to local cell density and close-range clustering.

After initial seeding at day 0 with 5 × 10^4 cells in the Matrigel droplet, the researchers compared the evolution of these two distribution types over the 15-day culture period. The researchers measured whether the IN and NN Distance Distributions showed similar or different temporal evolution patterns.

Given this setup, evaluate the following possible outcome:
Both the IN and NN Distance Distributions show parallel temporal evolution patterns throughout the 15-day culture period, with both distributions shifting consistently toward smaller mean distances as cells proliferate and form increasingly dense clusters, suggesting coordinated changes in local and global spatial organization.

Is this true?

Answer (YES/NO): NO